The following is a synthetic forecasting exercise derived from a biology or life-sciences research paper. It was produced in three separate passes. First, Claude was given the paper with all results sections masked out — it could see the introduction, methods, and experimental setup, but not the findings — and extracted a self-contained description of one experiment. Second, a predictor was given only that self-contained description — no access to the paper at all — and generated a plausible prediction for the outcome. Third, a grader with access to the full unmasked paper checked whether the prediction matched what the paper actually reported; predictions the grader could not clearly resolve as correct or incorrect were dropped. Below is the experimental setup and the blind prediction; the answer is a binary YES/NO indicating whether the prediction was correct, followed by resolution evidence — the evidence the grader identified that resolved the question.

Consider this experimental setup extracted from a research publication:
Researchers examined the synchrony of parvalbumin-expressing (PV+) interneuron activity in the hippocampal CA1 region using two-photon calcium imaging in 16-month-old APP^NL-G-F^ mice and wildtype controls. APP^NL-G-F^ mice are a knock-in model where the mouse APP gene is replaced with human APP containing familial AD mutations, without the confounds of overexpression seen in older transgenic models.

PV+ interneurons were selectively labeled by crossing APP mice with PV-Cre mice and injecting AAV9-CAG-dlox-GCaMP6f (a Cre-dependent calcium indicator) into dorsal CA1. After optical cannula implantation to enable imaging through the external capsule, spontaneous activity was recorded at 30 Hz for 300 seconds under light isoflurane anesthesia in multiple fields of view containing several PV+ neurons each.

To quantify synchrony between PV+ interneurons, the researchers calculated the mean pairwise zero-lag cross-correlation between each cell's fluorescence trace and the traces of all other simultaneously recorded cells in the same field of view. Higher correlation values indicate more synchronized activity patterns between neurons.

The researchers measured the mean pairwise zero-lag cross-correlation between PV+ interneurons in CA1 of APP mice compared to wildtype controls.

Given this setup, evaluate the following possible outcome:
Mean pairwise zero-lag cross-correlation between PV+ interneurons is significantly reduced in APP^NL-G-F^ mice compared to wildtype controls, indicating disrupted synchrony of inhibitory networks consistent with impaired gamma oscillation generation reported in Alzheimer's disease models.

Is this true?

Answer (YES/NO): NO